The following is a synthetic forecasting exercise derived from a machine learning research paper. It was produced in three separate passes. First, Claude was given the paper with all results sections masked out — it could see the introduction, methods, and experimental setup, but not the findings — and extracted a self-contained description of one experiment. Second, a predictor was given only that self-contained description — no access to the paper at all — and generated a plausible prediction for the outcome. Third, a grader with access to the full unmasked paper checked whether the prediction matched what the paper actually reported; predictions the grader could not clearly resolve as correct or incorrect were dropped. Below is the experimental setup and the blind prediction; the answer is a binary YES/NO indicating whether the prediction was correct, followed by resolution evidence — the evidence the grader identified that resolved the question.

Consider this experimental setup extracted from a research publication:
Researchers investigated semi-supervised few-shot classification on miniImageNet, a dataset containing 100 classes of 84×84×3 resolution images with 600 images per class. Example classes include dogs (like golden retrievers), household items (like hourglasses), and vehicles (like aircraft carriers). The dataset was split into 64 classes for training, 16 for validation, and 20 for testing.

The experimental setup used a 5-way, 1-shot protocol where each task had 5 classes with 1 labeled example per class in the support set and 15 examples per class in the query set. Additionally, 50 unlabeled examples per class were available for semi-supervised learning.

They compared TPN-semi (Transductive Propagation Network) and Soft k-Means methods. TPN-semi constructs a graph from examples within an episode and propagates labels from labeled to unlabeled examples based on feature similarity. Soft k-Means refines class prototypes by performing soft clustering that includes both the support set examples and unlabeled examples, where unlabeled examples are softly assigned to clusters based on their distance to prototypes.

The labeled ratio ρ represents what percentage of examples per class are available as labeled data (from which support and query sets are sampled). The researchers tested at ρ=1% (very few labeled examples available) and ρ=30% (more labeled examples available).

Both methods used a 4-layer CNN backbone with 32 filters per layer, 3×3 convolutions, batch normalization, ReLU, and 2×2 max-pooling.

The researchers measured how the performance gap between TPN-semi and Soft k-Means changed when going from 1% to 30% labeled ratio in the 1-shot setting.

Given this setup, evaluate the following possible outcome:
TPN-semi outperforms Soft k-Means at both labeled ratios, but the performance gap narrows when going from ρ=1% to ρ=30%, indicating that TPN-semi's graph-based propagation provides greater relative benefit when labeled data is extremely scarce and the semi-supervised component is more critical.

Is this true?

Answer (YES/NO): YES